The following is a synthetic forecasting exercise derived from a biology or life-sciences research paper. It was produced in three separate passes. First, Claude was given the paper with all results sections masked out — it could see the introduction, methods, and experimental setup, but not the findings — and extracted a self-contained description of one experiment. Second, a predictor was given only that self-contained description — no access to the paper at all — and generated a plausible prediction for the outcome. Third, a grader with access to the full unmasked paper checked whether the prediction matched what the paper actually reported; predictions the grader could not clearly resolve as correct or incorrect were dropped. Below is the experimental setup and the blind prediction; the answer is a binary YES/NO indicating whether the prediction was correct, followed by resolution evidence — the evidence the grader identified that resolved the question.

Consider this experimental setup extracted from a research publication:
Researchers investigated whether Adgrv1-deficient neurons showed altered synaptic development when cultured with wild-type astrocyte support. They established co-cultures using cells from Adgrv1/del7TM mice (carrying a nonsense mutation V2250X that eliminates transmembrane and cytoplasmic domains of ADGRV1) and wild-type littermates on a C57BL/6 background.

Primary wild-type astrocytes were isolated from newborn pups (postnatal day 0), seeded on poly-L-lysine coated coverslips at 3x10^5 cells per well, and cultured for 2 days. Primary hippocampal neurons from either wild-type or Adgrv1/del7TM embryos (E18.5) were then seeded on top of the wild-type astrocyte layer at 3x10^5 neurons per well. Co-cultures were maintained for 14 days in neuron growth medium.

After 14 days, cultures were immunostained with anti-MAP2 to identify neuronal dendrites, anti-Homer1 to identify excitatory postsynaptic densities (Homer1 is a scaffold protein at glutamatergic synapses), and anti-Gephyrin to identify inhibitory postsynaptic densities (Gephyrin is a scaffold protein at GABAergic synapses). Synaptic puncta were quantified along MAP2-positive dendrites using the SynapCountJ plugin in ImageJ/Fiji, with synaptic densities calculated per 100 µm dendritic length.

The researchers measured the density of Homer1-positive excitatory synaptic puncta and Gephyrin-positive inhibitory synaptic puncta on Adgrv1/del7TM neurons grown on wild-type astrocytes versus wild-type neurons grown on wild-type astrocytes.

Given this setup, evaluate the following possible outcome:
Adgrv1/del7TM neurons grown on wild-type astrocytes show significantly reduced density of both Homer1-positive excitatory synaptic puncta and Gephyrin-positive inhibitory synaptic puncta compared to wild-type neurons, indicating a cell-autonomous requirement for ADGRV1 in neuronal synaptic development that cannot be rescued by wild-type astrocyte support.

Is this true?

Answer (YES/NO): NO